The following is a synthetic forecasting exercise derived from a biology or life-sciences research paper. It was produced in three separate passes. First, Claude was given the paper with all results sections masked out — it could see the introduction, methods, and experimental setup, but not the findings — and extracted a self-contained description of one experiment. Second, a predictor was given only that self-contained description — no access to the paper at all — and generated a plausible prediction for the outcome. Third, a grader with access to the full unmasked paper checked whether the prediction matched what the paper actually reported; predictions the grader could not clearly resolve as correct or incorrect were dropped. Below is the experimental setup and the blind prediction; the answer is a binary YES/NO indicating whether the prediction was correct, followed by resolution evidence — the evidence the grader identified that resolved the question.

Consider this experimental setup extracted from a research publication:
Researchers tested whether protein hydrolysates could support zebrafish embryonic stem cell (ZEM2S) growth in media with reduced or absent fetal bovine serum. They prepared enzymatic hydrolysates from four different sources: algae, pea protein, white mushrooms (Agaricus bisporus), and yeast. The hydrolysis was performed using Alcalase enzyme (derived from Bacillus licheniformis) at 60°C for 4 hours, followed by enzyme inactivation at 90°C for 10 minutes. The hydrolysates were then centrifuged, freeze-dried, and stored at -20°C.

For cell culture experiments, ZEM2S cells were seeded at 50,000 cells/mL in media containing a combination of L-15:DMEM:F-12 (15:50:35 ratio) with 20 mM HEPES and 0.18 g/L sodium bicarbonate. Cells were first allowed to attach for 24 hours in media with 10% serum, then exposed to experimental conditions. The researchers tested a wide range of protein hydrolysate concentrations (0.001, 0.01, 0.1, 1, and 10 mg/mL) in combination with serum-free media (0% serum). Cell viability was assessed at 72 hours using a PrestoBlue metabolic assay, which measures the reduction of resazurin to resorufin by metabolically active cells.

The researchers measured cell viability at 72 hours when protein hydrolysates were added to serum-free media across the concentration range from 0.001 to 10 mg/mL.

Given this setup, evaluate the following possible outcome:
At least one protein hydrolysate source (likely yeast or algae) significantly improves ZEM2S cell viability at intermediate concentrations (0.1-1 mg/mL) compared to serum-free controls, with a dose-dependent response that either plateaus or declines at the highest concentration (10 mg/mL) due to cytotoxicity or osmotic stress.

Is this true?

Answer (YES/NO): NO